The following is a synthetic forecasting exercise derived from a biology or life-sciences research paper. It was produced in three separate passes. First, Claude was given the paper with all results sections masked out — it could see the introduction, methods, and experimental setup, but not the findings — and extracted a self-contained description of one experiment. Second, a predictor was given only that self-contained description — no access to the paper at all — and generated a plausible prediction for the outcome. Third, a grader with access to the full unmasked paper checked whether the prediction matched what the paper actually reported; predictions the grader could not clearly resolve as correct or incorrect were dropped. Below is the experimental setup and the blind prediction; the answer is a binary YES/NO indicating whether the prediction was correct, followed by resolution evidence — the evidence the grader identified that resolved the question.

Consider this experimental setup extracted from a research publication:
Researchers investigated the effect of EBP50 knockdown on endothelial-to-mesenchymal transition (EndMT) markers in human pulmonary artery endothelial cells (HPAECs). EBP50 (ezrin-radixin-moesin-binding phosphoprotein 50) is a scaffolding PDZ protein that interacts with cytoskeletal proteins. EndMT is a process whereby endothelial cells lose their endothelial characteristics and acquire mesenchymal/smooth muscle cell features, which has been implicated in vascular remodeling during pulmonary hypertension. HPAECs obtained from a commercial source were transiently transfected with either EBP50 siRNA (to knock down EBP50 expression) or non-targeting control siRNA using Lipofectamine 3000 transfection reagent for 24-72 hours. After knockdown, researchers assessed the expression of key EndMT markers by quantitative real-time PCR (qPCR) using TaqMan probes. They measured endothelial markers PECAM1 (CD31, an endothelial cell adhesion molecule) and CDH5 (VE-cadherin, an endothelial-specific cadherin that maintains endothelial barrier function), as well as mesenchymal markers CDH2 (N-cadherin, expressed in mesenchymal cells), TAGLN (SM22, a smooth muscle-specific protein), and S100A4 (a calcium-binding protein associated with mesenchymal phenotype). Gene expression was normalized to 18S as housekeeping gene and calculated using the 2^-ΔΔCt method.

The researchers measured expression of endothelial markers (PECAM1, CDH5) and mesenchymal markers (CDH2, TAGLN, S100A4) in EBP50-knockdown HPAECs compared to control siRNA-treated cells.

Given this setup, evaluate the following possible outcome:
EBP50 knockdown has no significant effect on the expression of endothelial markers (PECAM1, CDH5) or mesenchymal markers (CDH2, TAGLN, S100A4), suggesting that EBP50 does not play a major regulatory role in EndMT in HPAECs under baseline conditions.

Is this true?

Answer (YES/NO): NO